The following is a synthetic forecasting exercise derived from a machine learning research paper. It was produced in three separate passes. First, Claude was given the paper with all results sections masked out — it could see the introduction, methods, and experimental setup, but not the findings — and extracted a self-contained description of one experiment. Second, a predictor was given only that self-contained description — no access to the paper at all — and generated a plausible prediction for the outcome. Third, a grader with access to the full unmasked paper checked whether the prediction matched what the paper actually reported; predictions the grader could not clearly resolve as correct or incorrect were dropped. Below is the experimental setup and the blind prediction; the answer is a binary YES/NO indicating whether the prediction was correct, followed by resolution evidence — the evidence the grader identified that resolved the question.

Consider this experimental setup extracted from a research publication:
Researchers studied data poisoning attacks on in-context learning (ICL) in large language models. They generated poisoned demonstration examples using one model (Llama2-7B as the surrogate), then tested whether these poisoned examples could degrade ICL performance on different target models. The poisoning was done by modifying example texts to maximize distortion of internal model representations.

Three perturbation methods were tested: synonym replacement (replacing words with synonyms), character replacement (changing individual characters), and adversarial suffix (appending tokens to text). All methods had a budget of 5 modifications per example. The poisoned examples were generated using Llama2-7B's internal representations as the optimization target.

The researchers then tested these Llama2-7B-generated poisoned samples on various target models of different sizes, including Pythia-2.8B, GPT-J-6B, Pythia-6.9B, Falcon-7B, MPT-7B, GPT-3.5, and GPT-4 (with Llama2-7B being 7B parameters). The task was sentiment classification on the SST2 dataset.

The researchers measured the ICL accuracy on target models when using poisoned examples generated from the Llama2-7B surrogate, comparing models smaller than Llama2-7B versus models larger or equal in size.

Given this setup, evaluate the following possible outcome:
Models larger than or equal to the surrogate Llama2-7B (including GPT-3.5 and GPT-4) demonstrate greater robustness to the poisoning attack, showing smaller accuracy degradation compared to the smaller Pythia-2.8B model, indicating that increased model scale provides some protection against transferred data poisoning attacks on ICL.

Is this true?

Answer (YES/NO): YES